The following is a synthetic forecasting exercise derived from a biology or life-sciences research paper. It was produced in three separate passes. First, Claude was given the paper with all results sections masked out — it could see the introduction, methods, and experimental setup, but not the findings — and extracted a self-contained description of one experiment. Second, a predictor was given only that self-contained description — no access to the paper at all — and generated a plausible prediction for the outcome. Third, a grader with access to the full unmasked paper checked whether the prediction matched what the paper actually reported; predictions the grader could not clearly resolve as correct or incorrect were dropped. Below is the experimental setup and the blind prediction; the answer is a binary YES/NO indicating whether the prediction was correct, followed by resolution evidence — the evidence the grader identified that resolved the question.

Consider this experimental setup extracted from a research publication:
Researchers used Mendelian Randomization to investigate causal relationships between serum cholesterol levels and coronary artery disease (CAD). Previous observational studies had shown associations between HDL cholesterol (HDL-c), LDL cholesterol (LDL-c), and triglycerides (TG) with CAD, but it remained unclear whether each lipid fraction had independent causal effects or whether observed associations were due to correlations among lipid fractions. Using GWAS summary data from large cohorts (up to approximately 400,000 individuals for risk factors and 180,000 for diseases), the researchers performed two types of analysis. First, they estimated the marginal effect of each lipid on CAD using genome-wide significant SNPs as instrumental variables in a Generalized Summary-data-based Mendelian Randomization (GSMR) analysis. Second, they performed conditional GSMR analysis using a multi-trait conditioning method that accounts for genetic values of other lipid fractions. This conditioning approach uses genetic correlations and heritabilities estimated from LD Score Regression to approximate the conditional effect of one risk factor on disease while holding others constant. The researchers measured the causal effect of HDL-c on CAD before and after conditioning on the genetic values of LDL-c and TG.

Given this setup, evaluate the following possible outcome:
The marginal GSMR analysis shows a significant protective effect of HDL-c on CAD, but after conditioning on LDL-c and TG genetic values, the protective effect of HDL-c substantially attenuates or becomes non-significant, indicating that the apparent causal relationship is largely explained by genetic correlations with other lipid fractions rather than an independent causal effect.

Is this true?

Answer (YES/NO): YES